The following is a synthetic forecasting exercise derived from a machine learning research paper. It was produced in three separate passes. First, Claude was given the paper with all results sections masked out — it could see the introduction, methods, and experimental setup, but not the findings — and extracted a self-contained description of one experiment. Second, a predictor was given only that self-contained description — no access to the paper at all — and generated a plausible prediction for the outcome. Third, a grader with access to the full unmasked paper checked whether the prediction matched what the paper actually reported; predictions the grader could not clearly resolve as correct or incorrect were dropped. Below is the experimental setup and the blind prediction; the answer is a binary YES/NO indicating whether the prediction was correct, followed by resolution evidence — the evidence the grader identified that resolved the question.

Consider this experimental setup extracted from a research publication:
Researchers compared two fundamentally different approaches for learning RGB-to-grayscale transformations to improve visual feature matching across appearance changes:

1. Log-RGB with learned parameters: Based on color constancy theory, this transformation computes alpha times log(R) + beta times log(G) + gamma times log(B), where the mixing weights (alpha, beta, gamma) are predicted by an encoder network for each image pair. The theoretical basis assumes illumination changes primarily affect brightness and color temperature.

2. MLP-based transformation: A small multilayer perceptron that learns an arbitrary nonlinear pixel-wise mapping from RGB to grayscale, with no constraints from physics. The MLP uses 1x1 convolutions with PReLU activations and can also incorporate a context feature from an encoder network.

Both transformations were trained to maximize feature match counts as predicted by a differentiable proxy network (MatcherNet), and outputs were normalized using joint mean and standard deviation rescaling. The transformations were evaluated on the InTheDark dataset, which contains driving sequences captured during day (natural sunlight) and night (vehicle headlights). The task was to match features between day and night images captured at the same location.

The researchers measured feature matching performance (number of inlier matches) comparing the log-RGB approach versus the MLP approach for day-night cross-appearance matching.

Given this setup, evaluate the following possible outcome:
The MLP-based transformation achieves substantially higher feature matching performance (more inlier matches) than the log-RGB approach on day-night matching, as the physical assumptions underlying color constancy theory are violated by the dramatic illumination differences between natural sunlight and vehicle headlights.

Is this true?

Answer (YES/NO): NO